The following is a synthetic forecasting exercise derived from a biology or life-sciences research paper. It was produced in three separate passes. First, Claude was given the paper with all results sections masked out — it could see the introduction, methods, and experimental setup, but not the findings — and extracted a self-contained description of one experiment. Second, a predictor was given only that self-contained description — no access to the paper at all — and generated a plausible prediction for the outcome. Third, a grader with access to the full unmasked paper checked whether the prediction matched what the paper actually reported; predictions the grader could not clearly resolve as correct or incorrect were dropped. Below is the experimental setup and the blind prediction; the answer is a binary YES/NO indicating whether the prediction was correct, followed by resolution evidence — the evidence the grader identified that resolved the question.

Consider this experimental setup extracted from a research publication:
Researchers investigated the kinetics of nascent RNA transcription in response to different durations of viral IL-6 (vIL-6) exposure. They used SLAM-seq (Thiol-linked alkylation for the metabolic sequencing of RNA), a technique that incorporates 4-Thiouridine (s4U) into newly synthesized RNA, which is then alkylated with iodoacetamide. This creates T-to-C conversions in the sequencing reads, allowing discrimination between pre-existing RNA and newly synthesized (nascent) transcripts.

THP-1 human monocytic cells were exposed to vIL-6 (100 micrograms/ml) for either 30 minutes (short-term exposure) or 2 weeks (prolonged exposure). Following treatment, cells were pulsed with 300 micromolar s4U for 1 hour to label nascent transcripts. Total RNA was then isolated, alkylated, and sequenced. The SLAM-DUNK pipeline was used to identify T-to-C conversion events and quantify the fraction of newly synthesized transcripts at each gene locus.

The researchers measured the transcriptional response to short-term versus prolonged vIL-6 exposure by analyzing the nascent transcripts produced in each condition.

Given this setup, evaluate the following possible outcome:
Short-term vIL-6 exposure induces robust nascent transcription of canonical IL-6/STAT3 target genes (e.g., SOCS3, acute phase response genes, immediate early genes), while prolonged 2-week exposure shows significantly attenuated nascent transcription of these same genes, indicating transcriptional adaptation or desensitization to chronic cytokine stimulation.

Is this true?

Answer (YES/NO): NO